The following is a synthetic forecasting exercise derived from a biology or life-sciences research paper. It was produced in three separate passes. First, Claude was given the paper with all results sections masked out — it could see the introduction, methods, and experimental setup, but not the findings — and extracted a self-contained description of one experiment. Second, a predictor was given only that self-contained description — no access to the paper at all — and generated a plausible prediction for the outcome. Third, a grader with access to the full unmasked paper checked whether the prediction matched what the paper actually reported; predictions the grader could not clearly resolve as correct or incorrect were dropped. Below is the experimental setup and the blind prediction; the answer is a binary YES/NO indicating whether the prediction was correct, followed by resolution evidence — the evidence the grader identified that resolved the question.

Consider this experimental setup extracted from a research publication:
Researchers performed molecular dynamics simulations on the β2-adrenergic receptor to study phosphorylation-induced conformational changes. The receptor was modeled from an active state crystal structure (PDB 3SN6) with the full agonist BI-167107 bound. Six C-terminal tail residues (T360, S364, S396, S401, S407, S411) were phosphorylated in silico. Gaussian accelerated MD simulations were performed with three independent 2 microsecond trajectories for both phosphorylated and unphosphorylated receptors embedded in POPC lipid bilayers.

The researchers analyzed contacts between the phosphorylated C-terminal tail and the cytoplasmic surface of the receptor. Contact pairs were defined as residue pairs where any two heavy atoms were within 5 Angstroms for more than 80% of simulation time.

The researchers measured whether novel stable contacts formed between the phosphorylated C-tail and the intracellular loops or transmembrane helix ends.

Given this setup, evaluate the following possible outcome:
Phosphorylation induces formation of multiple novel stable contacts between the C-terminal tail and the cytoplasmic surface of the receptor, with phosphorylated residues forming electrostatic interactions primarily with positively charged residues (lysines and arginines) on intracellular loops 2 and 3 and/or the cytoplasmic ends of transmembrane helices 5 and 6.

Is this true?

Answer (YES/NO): NO